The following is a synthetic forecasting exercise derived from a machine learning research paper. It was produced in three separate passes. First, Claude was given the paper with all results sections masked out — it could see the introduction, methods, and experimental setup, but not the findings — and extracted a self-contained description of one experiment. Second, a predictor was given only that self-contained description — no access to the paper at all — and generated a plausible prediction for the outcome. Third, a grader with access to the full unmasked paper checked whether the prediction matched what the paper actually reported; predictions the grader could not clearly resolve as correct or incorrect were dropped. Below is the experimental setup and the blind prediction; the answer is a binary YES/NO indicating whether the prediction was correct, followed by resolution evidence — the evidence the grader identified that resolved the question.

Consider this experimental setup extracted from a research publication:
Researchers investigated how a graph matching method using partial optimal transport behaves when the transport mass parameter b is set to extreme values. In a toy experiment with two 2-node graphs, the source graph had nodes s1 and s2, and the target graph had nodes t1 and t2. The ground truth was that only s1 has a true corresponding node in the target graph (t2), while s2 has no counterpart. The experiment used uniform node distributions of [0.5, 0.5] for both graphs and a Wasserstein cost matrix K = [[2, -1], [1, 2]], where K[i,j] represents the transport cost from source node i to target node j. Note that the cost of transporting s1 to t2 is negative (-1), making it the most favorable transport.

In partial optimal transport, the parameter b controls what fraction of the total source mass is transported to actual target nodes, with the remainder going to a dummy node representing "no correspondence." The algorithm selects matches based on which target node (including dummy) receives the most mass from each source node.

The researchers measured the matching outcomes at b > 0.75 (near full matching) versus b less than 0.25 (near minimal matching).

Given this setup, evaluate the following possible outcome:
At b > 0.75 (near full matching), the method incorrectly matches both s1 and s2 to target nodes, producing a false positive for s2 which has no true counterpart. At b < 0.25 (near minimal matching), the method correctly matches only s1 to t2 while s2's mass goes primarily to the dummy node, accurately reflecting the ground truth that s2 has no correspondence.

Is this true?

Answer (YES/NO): NO